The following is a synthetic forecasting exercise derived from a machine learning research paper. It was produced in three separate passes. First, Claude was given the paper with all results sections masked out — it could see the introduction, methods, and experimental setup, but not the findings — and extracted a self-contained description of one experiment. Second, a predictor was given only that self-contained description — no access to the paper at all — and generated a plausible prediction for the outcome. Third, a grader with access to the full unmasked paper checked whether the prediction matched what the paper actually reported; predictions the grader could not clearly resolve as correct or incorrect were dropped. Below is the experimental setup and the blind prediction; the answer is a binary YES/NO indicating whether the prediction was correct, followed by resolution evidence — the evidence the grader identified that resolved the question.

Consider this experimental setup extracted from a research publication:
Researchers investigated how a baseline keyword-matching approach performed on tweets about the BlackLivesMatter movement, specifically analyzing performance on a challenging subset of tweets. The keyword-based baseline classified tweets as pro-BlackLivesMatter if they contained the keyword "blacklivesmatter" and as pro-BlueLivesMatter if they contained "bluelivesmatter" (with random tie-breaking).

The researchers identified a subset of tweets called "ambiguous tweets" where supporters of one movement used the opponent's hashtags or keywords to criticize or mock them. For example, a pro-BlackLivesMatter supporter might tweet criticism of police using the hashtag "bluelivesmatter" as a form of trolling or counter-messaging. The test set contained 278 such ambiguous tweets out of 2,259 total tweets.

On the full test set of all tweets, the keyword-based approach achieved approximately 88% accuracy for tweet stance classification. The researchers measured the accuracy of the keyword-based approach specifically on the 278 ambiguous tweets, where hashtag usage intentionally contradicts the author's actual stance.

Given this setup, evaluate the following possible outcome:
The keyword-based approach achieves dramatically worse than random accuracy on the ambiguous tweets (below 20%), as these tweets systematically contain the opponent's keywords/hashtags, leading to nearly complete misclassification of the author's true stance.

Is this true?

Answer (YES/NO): NO